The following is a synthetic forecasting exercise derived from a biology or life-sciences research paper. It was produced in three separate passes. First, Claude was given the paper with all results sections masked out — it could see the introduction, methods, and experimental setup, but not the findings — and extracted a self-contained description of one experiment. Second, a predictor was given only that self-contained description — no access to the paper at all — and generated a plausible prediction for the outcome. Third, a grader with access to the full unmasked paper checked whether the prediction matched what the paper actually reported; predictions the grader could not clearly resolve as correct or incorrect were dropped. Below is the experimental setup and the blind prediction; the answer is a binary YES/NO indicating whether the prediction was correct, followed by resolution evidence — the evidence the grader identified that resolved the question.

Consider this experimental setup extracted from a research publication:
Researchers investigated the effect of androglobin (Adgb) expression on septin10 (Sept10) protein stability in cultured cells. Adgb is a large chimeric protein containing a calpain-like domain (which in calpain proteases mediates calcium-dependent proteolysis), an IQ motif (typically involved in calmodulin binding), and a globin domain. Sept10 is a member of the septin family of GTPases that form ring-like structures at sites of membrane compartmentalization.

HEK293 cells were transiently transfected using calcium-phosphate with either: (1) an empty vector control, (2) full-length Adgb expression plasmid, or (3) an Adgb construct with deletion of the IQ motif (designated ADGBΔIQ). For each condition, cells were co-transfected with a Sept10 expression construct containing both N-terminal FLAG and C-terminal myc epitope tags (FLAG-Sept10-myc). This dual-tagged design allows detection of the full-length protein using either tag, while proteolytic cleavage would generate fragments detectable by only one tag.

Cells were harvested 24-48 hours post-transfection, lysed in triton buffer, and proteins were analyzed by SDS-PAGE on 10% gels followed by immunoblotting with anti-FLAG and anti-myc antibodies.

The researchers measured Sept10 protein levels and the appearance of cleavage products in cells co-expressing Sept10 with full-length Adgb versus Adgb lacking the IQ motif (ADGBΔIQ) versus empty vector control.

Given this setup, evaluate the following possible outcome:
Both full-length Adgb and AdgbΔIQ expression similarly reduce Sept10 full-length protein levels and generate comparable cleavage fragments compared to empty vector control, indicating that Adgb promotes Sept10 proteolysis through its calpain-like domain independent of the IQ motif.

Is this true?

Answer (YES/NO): NO